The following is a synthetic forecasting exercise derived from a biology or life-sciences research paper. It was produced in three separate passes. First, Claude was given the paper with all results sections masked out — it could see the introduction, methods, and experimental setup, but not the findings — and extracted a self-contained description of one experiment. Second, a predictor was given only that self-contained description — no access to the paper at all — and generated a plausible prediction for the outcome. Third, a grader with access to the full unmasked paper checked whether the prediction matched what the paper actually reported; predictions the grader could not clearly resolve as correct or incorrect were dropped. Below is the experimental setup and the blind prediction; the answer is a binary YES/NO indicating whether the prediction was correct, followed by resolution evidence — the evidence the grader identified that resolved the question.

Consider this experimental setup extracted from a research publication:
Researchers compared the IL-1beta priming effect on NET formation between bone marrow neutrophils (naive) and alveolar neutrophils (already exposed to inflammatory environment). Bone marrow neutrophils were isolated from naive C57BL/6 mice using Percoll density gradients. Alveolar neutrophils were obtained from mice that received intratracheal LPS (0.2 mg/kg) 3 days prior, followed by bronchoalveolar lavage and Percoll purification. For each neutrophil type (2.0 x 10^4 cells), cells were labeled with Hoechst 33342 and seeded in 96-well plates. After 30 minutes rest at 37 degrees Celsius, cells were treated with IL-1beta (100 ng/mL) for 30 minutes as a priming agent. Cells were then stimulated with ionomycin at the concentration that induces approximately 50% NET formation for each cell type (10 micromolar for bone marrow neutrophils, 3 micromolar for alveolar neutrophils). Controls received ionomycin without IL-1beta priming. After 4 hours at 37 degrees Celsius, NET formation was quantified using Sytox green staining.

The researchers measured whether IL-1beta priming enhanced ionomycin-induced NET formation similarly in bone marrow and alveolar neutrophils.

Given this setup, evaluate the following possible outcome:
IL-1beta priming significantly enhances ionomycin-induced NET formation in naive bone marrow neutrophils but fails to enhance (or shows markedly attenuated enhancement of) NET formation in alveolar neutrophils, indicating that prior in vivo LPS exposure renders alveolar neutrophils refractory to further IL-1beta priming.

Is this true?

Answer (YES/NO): NO